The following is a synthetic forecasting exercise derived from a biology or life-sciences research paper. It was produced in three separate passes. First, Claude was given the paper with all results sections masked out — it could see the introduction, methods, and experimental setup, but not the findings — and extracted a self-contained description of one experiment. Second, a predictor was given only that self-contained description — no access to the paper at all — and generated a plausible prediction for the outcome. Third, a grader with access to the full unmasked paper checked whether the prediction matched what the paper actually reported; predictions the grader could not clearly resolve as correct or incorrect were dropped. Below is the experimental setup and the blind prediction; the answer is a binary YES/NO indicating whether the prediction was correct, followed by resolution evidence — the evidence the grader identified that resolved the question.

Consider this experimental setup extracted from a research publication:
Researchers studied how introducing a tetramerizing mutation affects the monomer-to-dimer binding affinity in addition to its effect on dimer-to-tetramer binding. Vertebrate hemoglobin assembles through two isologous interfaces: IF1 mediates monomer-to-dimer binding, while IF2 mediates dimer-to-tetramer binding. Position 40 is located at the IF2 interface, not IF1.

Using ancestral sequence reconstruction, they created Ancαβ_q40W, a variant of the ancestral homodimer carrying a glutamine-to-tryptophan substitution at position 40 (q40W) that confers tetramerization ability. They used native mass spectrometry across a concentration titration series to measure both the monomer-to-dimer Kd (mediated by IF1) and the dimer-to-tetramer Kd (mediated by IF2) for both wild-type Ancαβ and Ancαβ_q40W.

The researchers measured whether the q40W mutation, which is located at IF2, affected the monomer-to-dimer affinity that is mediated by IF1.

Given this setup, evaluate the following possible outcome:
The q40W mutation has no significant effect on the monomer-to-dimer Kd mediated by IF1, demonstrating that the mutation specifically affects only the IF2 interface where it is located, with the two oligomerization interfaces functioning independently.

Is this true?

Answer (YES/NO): YES